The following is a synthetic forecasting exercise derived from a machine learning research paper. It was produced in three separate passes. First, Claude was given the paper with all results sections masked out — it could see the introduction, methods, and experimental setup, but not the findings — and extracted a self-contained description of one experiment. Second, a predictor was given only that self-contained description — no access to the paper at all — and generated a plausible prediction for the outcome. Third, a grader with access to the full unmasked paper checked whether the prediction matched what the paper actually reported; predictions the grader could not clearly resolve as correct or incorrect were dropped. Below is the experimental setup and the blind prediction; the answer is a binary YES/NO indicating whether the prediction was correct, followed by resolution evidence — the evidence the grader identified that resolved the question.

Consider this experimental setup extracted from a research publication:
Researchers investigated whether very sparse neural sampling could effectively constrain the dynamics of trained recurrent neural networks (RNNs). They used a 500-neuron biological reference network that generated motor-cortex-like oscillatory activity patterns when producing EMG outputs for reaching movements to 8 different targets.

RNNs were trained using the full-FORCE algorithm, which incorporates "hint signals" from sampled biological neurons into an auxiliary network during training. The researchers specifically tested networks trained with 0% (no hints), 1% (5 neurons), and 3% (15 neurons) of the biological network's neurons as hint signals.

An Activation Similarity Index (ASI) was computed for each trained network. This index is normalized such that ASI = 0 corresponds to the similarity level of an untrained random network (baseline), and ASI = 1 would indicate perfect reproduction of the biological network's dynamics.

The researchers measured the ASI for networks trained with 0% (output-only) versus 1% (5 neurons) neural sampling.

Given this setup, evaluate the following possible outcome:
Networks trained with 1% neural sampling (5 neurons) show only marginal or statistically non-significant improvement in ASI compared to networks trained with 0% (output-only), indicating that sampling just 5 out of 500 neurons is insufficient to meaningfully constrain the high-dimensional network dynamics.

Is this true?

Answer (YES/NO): NO